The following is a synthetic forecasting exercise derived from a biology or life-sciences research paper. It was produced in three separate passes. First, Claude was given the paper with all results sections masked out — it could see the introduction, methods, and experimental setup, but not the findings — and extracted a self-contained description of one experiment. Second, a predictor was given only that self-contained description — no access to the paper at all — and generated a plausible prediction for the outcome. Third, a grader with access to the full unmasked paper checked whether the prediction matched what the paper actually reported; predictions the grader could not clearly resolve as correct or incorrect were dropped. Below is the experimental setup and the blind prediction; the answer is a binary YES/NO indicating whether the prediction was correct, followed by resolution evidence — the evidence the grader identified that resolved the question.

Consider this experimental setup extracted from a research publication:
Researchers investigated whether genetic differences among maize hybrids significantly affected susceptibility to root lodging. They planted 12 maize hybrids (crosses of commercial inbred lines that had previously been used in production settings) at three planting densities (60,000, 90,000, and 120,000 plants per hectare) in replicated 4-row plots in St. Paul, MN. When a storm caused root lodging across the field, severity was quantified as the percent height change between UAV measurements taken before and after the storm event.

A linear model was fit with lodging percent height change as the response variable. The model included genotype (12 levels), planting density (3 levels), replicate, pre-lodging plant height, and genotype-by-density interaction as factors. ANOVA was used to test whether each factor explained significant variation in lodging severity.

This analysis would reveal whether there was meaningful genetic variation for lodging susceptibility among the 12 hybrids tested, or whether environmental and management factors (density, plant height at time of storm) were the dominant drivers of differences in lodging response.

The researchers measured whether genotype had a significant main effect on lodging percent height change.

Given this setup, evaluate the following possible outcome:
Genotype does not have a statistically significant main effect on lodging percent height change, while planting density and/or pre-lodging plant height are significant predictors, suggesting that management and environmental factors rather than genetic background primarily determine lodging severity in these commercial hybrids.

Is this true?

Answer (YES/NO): NO